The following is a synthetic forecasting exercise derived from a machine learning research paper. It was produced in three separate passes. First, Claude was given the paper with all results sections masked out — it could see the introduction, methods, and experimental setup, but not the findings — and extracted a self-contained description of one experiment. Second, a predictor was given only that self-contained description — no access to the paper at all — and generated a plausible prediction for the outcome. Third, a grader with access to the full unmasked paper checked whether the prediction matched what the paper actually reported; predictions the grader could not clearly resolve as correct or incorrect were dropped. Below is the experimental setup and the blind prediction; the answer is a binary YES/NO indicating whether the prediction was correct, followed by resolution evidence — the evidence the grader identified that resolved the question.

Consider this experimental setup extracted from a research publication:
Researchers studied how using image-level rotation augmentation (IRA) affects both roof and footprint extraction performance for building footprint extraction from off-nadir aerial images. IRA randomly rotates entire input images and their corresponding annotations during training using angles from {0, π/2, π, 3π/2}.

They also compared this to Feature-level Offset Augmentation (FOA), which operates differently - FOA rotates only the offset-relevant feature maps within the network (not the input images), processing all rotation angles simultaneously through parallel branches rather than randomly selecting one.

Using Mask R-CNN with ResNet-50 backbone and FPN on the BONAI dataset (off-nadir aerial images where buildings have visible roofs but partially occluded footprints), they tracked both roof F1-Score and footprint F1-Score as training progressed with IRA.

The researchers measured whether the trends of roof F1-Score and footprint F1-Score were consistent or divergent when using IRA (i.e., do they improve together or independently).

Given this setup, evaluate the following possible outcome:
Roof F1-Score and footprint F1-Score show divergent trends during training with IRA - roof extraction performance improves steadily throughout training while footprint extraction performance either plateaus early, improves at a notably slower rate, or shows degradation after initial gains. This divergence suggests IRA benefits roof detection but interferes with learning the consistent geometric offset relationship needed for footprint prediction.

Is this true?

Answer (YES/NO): NO